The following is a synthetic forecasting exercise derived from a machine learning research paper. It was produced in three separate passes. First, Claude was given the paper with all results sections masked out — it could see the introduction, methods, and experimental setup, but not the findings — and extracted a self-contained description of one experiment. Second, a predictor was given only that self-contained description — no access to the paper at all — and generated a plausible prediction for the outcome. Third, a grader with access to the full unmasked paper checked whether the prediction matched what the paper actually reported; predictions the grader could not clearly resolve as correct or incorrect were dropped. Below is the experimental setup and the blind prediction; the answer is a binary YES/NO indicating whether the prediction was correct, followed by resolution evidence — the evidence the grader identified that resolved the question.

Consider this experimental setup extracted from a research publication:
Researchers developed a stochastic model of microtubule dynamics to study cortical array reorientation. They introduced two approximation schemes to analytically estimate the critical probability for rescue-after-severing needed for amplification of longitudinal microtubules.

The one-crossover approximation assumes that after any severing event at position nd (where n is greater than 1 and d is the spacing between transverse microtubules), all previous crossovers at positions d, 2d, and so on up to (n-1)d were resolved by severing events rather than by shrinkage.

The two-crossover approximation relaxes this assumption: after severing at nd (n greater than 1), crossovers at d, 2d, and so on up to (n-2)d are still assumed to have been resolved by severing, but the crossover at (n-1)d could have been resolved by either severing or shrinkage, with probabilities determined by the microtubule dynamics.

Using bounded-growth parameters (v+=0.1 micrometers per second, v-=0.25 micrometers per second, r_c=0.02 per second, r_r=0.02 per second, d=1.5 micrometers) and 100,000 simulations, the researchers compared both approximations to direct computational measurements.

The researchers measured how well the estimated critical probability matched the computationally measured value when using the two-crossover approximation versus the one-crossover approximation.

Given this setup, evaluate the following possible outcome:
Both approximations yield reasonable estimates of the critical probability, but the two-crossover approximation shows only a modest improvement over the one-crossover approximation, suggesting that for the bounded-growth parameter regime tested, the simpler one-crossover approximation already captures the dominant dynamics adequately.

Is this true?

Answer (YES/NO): NO